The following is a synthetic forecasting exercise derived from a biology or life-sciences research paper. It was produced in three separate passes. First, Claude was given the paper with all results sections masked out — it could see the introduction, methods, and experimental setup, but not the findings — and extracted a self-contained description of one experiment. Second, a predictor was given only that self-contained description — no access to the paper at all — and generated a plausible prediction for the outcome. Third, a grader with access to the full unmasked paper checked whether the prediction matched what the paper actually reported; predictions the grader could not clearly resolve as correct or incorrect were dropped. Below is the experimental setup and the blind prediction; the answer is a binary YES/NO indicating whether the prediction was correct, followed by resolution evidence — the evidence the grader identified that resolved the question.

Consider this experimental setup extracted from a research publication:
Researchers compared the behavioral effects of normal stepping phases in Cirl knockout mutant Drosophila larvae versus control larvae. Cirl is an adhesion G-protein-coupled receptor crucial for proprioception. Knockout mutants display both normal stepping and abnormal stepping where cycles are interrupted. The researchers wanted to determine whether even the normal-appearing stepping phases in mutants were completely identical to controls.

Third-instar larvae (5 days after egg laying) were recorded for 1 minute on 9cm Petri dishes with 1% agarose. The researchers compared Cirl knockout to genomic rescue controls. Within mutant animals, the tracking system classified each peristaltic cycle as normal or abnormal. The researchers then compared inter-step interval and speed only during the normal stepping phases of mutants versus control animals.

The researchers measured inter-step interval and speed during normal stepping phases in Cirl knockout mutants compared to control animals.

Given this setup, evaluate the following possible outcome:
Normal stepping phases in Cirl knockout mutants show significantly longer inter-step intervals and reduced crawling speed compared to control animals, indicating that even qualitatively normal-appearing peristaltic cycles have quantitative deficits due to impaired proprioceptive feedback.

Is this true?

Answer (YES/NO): YES